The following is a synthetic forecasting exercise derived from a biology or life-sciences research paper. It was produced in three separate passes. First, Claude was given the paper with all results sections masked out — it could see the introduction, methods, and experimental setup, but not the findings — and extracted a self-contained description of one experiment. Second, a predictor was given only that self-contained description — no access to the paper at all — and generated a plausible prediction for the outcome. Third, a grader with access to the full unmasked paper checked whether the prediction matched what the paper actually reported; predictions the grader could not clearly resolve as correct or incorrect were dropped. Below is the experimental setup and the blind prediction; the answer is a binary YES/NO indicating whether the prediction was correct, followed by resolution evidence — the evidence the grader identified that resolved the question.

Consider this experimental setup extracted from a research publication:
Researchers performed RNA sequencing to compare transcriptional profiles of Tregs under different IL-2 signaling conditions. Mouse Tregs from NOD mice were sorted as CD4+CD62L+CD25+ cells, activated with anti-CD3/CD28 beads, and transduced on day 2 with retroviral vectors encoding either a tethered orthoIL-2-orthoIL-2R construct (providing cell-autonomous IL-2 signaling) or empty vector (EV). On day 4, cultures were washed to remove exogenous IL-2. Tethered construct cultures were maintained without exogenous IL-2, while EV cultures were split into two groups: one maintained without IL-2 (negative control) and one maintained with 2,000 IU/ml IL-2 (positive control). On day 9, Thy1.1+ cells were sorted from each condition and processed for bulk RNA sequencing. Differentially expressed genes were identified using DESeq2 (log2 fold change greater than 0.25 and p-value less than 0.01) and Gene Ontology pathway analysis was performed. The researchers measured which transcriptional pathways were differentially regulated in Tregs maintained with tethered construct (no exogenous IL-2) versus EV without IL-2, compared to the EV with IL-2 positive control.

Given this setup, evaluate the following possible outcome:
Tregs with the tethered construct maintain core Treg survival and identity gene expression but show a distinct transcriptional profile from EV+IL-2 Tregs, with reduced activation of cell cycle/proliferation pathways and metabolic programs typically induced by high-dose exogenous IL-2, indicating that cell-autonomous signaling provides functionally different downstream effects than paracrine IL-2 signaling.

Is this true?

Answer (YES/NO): NO